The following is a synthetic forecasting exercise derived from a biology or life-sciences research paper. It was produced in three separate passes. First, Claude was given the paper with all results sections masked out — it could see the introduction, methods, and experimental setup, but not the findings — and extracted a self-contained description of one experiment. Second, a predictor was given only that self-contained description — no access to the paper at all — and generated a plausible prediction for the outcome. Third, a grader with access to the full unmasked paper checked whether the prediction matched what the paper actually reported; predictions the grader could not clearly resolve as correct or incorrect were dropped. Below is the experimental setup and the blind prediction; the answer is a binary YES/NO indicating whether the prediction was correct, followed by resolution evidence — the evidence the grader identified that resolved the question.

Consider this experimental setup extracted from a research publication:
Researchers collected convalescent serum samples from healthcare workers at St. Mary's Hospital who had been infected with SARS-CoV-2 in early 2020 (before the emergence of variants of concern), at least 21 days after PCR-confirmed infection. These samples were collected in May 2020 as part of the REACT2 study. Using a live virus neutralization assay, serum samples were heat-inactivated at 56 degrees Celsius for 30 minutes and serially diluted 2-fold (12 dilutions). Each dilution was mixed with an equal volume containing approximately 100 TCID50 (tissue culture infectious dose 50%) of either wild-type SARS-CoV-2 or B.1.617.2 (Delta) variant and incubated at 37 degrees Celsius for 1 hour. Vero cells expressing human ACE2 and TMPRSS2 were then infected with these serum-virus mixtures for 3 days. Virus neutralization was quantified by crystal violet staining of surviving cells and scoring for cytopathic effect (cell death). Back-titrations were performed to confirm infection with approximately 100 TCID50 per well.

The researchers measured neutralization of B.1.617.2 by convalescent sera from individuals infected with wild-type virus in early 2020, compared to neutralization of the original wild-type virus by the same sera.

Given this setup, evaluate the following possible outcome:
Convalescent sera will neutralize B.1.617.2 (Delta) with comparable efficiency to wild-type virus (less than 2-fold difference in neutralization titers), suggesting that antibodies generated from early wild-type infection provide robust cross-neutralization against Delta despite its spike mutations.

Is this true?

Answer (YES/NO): NO